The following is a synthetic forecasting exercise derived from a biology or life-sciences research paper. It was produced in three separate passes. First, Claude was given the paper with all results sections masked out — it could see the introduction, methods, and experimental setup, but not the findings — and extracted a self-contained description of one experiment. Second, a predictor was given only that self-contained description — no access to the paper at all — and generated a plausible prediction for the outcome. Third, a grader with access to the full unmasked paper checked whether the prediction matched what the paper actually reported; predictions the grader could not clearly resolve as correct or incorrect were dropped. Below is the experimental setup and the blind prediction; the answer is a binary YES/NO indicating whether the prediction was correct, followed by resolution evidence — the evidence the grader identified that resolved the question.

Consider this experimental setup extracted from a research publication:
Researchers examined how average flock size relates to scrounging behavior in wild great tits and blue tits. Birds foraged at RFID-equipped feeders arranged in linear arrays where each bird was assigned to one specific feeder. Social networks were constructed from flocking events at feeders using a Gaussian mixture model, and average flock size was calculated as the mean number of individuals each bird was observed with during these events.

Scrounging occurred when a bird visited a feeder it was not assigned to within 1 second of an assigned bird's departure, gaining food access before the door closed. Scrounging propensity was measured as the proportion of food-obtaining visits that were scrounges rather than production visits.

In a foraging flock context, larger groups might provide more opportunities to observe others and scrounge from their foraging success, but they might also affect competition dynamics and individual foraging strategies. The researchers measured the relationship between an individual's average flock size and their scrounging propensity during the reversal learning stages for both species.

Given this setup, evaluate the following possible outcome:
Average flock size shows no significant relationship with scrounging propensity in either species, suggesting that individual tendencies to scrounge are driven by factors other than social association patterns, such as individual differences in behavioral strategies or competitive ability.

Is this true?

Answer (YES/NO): NO